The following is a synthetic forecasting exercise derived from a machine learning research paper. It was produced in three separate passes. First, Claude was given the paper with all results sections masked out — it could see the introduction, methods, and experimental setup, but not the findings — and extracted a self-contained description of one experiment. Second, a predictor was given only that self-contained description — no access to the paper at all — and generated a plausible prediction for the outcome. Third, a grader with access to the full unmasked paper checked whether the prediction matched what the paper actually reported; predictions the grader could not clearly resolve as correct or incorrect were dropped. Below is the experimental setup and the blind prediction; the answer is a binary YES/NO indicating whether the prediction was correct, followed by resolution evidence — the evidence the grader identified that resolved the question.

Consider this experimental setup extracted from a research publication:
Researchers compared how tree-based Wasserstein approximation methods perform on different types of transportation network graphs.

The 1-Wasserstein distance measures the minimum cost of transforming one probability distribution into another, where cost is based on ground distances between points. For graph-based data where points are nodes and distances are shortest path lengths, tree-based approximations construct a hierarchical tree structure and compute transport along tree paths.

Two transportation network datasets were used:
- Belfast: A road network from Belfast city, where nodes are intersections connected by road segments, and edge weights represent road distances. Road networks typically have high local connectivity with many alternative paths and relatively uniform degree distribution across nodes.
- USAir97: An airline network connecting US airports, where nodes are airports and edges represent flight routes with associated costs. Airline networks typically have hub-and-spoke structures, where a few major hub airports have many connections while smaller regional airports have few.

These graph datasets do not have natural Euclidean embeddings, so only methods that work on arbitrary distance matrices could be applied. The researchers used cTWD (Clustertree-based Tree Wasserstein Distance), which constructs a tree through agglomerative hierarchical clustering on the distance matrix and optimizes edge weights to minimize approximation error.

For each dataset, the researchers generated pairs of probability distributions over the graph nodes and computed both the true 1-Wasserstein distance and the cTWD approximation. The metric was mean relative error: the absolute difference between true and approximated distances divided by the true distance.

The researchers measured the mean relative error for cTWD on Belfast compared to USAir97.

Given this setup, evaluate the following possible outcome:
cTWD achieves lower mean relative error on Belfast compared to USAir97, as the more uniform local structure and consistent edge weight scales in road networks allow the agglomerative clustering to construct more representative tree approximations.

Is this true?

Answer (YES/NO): NO